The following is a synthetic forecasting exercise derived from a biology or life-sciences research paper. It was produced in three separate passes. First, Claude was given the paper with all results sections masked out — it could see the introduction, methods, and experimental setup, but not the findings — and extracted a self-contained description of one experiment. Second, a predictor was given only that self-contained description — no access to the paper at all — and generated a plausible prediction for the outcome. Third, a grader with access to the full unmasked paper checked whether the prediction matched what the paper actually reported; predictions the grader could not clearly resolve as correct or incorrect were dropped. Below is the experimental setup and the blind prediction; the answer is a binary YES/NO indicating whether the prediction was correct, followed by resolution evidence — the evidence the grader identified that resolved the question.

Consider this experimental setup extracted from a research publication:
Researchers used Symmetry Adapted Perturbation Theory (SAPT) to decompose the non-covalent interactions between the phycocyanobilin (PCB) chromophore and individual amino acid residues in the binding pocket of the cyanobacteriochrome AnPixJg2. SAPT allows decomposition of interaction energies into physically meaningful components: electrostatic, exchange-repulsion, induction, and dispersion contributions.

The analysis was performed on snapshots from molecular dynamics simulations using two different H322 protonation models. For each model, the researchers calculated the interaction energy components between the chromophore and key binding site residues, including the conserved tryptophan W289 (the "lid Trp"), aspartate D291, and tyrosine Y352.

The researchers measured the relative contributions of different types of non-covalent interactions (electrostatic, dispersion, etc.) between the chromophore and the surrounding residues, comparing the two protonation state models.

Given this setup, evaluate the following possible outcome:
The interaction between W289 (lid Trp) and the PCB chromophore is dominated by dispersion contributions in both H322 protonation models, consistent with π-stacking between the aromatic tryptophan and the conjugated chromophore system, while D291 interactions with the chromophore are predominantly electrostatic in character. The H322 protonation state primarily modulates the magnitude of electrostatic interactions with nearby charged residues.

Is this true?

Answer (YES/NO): NO